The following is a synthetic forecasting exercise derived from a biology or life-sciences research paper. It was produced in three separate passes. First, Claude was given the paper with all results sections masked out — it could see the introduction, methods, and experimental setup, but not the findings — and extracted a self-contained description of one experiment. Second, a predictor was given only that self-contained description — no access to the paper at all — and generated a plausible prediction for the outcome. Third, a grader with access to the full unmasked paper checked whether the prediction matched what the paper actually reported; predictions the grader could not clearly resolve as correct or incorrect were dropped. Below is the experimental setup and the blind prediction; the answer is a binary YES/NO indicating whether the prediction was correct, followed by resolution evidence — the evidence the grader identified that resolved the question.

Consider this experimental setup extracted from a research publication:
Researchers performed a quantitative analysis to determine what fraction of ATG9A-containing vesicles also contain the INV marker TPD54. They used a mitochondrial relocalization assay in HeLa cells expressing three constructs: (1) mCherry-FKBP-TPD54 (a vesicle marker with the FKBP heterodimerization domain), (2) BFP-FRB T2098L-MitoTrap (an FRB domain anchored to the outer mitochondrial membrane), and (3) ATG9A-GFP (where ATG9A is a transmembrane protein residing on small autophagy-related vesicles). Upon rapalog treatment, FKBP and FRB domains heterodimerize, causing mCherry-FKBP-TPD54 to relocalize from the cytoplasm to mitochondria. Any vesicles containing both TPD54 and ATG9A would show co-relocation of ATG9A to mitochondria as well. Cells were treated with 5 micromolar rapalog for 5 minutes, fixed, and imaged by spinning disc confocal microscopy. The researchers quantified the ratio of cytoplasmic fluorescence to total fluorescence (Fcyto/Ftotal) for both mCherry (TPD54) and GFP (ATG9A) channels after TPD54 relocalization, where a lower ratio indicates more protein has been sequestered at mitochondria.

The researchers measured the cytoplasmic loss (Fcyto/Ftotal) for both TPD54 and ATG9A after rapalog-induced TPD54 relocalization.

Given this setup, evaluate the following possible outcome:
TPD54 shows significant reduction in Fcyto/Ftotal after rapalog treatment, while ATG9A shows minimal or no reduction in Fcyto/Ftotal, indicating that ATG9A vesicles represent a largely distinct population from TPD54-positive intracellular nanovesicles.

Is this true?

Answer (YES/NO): NO